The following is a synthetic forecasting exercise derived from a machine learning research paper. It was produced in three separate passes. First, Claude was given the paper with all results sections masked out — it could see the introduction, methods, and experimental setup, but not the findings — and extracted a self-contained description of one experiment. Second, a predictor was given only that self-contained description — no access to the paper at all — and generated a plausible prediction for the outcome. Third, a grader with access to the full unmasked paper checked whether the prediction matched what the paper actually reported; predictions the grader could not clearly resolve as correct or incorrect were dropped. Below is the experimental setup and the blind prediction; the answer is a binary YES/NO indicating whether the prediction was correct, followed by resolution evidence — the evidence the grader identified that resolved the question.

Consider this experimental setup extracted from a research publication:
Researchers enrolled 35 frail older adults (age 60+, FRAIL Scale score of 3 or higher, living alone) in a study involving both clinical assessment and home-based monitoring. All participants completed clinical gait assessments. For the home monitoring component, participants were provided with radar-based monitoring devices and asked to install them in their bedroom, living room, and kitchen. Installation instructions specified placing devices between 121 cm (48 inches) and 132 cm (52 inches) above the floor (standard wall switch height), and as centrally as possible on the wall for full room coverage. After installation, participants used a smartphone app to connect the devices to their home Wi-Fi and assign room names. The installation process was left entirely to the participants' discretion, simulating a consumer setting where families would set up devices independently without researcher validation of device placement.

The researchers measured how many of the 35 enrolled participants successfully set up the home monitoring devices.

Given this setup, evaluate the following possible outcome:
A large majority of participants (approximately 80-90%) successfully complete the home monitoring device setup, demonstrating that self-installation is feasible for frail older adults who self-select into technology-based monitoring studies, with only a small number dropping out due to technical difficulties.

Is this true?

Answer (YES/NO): NO